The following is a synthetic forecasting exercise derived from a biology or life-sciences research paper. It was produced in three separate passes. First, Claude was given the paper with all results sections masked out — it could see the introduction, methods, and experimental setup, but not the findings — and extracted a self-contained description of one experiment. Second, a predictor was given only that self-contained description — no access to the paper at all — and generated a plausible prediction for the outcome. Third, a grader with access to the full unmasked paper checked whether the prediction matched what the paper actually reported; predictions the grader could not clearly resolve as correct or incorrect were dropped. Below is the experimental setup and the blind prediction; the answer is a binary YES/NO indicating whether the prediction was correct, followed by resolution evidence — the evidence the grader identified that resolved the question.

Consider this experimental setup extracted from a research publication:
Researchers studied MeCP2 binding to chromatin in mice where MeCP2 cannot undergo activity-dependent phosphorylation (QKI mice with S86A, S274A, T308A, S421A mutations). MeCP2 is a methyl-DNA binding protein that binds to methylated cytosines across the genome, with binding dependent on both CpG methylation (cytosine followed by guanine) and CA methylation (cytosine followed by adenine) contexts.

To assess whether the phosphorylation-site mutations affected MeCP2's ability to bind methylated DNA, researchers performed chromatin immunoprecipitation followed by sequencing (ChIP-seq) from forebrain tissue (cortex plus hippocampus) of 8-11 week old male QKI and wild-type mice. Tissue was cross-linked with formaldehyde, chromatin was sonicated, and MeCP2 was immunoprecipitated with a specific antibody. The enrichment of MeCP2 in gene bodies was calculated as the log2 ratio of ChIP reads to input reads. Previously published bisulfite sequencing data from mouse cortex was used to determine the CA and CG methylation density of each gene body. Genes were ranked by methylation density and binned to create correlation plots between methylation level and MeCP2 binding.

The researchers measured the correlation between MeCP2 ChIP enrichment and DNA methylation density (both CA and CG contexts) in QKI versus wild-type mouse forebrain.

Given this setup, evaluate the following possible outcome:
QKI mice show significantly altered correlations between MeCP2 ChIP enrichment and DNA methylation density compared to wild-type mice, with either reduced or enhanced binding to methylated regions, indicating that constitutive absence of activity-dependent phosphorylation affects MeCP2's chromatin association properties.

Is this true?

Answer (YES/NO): NO